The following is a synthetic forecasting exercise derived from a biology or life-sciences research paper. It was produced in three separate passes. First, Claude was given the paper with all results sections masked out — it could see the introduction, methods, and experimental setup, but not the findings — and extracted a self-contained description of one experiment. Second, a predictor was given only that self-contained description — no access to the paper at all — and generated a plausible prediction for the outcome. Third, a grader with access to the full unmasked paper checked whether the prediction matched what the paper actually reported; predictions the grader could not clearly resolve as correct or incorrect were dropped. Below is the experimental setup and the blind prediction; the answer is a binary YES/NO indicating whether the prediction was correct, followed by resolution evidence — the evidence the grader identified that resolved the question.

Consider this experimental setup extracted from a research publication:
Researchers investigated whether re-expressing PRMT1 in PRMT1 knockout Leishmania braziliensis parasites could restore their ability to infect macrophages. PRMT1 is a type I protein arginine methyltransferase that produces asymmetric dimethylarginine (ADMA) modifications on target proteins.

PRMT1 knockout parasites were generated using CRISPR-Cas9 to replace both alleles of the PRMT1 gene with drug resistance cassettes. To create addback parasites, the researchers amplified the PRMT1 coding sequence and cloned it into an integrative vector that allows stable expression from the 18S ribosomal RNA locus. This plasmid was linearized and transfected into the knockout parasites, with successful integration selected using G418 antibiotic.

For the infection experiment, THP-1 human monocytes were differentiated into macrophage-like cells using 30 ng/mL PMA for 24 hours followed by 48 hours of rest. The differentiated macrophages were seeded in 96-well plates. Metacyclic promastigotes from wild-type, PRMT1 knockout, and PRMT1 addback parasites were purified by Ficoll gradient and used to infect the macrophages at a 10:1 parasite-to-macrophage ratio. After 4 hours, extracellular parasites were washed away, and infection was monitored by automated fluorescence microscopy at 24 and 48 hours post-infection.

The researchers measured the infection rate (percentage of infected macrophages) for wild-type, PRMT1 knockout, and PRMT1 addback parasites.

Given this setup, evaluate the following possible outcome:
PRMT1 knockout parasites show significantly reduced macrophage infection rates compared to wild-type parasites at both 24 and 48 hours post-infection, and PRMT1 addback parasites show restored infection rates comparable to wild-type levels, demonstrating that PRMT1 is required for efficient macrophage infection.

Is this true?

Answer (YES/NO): NO